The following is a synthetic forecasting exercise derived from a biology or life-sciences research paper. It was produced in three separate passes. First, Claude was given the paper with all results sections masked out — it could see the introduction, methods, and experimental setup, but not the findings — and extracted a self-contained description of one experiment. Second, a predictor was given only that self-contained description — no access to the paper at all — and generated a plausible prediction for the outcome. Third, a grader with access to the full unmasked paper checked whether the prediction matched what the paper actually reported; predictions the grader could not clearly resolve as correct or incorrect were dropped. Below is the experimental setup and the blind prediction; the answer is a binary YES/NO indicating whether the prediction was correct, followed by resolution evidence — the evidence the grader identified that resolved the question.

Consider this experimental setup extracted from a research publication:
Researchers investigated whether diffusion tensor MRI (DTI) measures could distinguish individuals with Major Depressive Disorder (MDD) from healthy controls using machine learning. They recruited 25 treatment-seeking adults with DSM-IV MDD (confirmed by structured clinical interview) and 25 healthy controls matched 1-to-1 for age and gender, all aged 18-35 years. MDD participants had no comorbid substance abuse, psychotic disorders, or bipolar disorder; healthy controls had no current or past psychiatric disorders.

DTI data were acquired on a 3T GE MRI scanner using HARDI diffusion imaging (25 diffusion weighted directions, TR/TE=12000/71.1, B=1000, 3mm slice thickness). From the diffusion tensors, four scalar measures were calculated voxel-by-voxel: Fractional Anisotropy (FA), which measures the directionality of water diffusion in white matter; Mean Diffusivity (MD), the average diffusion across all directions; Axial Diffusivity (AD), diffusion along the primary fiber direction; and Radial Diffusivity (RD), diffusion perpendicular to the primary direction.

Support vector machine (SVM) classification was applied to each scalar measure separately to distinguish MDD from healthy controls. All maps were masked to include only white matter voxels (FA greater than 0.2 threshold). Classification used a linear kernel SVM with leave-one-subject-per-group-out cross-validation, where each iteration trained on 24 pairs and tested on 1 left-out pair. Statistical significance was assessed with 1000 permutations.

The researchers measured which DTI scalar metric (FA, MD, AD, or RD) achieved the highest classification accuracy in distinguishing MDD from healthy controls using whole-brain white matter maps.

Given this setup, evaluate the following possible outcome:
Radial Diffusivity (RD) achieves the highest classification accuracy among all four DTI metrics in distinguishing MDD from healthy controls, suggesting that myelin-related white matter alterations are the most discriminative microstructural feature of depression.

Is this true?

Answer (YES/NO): NO